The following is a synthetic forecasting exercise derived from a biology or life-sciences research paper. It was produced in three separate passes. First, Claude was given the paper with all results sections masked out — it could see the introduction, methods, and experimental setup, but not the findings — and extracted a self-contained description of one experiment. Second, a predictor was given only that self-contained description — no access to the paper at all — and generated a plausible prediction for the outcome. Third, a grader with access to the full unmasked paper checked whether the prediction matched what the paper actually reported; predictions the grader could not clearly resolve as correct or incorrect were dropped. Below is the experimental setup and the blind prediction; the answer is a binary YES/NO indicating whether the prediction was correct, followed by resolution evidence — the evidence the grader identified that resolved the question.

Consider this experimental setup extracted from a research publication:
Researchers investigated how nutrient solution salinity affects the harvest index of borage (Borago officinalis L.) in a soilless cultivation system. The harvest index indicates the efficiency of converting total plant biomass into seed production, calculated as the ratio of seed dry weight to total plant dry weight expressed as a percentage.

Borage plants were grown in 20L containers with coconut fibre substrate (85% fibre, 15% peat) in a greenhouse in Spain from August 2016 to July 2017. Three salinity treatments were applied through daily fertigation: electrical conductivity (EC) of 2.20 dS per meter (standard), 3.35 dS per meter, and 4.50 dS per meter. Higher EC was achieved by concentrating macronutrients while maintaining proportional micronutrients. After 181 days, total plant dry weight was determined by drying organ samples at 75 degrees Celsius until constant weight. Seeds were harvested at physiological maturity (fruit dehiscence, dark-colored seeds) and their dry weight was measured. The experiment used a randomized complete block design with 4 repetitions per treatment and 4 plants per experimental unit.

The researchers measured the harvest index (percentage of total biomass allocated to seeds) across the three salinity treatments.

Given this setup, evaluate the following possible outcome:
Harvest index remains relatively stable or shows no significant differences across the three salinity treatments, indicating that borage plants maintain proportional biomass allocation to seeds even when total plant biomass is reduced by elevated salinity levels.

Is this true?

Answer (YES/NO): NO